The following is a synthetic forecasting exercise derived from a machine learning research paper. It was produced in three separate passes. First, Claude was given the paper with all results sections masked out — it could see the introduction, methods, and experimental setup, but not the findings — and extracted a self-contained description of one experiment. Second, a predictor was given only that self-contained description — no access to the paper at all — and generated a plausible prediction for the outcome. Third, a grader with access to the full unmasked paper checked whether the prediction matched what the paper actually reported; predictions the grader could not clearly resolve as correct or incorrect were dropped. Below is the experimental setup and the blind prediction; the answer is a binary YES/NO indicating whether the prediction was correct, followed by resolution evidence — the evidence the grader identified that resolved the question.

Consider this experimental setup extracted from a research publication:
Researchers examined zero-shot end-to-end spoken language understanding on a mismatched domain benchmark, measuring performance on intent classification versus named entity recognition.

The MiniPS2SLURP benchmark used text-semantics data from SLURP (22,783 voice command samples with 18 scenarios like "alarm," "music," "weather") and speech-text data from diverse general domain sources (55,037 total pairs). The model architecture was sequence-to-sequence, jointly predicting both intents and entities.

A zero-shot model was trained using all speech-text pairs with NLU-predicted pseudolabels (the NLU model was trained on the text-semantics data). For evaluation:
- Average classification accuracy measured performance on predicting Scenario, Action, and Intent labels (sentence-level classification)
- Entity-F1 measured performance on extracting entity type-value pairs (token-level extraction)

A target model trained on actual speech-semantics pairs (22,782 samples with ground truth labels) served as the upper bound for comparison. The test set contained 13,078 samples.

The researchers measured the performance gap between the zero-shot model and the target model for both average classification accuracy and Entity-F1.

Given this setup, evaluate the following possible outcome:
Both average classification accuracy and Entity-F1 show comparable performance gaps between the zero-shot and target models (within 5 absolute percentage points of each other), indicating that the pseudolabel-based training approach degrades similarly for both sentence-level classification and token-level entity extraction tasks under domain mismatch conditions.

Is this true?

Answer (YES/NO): NO